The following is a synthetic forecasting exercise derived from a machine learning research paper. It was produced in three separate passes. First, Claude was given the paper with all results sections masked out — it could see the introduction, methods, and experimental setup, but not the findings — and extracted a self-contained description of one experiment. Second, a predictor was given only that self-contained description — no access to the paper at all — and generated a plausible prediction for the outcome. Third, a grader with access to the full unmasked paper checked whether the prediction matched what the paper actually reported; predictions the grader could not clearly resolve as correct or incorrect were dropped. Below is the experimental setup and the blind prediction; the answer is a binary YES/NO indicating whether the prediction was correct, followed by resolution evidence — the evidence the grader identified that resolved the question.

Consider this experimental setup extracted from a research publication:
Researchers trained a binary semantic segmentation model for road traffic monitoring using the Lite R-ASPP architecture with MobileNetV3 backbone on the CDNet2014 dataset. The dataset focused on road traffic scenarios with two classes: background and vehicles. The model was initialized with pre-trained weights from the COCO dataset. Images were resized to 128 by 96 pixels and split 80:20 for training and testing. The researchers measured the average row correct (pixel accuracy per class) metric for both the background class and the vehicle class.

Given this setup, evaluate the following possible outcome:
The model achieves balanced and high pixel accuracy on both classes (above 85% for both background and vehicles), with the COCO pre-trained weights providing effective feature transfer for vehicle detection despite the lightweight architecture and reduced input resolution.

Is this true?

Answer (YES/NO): NO